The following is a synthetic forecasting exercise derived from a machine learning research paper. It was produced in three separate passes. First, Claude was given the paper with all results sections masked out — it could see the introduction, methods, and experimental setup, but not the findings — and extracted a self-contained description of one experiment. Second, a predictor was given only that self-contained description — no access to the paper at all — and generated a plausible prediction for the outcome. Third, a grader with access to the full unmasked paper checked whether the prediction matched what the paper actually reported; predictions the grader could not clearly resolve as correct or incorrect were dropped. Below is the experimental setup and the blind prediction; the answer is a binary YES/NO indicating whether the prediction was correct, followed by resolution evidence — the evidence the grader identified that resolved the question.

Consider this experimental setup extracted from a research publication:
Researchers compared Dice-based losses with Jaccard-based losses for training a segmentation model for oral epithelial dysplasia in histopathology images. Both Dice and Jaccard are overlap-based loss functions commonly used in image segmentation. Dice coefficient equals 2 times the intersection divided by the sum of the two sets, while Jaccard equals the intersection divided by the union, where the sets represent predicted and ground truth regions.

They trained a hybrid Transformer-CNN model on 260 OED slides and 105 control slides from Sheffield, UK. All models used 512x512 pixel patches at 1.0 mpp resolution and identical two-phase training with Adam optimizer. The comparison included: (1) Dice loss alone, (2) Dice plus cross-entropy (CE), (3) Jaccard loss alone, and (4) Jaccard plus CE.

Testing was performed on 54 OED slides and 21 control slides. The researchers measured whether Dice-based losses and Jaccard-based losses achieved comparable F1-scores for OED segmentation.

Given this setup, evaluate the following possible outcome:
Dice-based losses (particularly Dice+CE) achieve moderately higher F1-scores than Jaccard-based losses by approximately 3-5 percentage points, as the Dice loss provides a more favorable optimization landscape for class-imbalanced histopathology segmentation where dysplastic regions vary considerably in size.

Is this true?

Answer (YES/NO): NO